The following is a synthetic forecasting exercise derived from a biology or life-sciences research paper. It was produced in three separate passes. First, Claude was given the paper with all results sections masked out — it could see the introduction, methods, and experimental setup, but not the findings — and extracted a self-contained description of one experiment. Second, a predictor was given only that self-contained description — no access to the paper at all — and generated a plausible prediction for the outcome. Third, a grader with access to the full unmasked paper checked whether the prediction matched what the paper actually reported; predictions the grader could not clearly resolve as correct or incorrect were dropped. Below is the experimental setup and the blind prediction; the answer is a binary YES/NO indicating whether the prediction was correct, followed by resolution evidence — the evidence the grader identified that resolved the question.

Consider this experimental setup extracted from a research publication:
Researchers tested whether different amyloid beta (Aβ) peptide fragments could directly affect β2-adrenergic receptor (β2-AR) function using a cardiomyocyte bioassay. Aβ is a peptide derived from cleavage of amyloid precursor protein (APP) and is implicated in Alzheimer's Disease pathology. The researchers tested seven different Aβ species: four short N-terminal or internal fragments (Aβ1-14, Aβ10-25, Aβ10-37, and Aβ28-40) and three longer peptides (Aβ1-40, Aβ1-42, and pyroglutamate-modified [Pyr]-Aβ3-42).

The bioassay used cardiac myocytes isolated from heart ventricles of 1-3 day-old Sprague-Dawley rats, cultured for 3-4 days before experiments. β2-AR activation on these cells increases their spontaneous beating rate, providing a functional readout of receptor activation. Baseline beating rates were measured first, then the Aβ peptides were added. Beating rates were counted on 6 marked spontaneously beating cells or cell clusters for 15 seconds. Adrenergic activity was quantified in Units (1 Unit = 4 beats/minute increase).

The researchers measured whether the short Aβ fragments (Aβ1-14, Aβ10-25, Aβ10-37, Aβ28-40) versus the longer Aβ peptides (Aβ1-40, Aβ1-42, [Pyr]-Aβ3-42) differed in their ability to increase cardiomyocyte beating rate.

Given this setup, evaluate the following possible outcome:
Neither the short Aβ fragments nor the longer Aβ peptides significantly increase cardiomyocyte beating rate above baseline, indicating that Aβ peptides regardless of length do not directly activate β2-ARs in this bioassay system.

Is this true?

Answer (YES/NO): NO